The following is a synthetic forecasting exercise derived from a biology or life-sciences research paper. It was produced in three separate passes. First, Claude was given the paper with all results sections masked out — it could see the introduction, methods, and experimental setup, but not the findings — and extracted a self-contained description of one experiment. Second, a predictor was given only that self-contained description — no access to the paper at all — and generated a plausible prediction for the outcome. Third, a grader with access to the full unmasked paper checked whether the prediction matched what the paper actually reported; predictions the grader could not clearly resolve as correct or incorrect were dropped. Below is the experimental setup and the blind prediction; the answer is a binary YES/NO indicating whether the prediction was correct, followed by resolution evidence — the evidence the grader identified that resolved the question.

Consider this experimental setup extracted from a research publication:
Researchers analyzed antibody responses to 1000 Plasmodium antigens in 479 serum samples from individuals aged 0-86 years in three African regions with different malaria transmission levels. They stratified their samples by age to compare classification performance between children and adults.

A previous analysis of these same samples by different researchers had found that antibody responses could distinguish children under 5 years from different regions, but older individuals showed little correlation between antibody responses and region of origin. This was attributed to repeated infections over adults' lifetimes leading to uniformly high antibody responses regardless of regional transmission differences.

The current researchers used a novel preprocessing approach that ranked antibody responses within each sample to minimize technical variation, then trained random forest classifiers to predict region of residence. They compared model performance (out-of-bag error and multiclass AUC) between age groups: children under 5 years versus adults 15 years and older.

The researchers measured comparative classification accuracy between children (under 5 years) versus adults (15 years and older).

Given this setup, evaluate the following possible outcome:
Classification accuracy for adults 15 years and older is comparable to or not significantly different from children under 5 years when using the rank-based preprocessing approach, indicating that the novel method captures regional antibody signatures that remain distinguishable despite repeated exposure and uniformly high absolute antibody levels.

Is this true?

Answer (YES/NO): YES